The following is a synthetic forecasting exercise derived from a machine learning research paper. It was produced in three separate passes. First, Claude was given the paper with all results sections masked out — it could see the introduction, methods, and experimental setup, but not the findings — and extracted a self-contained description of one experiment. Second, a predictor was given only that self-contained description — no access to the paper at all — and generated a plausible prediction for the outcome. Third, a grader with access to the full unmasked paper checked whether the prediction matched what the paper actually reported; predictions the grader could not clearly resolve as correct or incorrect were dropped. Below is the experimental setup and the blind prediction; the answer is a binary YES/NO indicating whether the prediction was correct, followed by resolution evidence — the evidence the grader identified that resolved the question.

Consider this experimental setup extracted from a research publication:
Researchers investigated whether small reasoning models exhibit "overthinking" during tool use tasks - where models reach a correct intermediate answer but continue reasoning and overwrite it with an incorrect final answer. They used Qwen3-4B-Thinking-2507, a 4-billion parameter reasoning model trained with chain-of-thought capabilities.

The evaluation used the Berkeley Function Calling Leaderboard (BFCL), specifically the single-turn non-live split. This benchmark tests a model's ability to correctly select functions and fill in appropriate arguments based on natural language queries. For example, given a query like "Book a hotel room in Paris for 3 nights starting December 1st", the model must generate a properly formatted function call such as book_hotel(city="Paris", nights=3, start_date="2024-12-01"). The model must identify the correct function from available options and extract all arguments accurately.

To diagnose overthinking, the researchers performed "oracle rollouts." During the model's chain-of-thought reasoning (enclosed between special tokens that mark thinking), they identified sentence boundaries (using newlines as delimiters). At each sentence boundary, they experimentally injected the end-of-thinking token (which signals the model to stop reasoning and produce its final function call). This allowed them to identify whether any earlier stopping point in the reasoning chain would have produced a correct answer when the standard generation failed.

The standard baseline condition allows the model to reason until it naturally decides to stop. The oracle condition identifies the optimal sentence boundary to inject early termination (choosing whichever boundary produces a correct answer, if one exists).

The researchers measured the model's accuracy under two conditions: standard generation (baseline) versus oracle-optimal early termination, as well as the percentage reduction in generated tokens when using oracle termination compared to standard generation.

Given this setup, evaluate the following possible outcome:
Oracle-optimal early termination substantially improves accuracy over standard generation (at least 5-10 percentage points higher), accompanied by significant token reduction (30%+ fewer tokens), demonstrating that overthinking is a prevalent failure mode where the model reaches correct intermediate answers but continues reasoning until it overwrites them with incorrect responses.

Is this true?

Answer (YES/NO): YES